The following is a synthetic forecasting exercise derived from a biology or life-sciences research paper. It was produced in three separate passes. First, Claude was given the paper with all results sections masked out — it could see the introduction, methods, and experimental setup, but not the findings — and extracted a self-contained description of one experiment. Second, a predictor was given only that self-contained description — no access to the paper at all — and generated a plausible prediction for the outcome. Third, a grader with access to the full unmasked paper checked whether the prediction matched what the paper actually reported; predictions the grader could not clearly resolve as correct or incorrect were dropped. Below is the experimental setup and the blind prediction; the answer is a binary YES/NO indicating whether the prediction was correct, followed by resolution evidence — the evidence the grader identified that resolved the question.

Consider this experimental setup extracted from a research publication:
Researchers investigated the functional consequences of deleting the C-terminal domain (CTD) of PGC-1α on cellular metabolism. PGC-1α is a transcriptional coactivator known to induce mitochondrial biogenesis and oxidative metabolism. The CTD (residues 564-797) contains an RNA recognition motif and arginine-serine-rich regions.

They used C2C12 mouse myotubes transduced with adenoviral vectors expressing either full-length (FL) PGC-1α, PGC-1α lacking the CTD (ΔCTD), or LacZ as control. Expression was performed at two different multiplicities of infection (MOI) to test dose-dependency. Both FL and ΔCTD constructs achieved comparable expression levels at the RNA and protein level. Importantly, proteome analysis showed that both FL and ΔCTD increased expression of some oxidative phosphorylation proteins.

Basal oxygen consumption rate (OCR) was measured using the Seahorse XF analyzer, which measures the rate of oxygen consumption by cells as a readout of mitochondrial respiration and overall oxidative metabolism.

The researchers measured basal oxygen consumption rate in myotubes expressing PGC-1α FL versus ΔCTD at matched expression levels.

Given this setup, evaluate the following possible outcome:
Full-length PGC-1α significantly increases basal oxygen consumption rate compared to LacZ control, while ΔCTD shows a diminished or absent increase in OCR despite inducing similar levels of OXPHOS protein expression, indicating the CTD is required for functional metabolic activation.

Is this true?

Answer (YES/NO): YES